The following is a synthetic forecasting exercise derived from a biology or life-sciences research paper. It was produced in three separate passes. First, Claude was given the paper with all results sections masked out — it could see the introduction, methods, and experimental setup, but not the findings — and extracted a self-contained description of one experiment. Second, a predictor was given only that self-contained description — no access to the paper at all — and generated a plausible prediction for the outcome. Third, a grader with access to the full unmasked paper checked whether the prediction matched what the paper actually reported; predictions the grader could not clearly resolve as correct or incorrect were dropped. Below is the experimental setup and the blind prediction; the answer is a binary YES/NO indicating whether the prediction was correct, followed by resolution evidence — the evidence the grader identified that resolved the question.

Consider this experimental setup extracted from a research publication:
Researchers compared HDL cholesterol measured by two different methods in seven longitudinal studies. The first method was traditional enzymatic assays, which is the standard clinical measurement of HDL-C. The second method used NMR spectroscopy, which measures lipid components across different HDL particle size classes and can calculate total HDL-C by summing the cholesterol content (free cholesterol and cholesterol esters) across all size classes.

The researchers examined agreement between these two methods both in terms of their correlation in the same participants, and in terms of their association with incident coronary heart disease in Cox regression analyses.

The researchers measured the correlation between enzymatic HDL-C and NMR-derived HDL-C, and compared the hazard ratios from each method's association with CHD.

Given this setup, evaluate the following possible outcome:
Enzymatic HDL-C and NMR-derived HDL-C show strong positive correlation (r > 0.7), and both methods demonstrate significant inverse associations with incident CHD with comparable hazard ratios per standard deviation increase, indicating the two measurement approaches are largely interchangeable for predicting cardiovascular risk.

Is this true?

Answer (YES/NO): YES